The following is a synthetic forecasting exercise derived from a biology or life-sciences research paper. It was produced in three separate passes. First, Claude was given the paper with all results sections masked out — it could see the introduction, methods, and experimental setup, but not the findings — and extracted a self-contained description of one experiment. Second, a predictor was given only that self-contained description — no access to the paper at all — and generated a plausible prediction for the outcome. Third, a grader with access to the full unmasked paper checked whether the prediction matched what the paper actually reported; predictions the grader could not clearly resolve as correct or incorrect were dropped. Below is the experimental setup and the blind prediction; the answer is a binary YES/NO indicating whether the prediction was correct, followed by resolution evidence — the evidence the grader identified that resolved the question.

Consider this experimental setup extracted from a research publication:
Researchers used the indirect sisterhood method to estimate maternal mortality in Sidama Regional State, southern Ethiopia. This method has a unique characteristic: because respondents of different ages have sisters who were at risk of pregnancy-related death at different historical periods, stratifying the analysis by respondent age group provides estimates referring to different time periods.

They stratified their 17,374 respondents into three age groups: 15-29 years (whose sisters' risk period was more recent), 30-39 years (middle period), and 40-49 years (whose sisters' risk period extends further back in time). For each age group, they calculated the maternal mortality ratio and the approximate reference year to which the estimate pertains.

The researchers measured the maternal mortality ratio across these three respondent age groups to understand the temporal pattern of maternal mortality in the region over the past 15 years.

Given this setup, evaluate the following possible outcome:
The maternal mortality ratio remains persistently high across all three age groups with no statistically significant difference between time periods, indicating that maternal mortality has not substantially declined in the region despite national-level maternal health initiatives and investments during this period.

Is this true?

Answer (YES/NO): NO